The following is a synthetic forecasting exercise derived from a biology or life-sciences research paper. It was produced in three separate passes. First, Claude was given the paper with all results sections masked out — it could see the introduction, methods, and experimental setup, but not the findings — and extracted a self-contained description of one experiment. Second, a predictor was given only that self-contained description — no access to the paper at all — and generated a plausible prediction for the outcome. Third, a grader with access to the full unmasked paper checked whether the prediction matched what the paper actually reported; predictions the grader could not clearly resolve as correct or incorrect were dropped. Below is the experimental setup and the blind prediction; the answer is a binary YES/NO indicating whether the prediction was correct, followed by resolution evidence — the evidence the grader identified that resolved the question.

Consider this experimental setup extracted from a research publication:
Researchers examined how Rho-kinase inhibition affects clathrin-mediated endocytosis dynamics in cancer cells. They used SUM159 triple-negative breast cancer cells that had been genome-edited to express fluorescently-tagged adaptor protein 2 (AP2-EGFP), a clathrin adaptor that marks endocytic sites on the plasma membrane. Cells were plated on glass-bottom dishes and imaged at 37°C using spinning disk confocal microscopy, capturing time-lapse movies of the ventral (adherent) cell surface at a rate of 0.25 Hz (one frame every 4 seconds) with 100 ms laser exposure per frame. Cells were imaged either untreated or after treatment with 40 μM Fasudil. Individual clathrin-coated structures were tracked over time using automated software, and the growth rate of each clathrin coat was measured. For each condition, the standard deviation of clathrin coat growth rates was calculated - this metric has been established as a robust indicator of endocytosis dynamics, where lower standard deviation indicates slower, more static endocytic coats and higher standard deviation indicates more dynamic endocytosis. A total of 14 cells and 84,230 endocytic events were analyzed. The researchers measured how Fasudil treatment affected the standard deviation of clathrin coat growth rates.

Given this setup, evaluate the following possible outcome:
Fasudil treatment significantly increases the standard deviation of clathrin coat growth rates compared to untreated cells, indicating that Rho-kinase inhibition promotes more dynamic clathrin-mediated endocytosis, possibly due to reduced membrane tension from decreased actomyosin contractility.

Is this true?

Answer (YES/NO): NO